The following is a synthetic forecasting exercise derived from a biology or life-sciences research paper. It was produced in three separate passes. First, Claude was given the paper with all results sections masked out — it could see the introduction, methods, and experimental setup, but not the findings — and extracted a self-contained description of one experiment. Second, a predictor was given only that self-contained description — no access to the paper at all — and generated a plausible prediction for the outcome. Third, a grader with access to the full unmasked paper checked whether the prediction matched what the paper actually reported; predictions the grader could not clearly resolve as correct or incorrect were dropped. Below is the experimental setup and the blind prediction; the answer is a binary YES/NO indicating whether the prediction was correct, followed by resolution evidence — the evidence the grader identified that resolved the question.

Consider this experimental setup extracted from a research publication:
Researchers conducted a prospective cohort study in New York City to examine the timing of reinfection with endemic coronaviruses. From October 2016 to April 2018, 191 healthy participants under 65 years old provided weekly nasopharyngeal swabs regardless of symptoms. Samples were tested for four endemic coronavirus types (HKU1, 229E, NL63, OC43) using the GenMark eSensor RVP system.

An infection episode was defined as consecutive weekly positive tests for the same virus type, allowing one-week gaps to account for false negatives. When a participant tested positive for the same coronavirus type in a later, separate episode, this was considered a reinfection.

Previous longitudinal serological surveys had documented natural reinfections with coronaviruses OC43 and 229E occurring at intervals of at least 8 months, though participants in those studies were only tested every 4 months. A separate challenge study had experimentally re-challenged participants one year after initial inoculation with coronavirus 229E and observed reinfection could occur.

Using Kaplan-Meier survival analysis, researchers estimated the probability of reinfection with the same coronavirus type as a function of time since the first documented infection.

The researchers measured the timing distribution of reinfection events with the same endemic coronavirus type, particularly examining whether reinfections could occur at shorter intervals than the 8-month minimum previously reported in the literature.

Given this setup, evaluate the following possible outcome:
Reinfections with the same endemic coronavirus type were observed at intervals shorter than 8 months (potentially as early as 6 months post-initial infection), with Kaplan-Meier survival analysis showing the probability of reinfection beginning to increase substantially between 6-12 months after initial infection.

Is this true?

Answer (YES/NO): NO